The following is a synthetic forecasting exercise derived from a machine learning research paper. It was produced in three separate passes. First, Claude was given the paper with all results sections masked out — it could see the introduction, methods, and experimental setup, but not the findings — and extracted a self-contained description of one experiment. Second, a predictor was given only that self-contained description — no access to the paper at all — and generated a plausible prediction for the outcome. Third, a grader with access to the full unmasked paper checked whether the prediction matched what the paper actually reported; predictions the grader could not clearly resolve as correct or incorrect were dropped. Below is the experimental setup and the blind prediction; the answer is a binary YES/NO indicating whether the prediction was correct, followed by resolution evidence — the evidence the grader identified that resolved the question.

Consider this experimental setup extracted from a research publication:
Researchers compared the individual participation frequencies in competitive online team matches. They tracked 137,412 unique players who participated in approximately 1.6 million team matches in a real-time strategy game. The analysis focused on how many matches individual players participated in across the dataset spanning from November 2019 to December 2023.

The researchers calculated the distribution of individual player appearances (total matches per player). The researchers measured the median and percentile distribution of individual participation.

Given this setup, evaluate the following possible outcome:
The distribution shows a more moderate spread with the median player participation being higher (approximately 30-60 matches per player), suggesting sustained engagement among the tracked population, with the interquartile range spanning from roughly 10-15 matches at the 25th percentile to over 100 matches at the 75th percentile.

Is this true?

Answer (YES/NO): NO